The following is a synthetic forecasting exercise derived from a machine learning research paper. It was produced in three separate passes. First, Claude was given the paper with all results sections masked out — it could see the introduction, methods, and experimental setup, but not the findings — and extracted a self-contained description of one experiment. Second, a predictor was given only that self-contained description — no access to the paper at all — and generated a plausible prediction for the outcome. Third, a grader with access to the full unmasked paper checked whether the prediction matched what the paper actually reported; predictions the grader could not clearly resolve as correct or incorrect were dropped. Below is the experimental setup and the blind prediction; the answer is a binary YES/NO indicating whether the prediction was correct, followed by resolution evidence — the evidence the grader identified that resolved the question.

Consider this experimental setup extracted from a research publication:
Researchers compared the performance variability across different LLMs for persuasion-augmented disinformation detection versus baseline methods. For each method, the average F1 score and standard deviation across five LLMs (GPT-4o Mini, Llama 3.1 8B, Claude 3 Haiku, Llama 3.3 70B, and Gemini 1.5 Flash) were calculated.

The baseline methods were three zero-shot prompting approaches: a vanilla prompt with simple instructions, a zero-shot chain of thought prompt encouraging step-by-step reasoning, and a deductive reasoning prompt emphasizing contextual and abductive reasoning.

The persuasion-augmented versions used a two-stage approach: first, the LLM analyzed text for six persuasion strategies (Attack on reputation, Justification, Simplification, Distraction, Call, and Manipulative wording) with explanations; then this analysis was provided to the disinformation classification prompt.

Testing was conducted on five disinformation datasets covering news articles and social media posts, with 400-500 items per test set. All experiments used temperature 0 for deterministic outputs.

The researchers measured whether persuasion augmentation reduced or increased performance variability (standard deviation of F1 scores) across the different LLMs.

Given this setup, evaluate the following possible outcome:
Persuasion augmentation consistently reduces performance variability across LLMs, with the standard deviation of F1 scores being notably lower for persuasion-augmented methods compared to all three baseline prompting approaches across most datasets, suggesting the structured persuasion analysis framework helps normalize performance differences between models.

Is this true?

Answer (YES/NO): YES